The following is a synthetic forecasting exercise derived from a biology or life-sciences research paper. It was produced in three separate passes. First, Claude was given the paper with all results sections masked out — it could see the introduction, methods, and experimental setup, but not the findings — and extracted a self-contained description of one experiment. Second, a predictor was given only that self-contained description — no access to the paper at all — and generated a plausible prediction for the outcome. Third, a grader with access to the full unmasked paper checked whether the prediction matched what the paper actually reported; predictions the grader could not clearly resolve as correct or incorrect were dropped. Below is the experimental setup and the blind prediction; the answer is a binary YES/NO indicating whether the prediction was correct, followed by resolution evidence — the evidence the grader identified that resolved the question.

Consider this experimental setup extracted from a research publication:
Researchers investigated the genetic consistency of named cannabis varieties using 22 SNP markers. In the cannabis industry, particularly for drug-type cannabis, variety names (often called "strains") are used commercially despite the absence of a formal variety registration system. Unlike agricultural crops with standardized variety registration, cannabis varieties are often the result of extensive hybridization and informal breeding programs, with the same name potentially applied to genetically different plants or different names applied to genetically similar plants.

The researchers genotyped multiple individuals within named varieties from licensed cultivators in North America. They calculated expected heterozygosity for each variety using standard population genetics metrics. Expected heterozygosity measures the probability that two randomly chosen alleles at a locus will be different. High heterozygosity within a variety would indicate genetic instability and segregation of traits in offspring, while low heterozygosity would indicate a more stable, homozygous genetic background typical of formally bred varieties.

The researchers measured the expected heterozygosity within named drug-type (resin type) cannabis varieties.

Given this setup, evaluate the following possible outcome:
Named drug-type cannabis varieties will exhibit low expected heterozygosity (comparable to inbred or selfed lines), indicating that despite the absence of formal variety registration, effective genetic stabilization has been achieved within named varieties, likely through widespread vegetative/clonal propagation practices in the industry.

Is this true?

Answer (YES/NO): NO